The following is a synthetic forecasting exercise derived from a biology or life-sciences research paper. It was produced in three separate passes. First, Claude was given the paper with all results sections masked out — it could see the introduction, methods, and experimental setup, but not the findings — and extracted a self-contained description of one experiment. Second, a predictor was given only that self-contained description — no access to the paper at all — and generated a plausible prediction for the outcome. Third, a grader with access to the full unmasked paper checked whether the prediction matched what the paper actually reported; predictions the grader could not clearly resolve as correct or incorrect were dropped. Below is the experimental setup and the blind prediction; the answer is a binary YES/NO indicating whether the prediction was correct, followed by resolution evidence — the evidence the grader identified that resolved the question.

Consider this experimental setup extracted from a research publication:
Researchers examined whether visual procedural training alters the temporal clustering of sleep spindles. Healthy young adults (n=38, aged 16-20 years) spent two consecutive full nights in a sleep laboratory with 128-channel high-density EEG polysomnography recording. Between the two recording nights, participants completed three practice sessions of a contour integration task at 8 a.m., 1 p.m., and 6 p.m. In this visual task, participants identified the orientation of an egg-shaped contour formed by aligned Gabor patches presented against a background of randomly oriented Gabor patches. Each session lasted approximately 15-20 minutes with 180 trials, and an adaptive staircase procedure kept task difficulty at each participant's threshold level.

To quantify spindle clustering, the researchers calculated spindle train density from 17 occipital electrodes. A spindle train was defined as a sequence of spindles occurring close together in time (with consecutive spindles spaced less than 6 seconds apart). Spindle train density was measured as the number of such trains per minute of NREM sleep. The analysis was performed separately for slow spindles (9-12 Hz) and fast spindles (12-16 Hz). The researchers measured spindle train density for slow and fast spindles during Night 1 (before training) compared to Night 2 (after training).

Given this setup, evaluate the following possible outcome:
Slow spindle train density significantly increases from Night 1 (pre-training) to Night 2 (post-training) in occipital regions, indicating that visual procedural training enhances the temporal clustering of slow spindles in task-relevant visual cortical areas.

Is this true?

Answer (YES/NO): NO